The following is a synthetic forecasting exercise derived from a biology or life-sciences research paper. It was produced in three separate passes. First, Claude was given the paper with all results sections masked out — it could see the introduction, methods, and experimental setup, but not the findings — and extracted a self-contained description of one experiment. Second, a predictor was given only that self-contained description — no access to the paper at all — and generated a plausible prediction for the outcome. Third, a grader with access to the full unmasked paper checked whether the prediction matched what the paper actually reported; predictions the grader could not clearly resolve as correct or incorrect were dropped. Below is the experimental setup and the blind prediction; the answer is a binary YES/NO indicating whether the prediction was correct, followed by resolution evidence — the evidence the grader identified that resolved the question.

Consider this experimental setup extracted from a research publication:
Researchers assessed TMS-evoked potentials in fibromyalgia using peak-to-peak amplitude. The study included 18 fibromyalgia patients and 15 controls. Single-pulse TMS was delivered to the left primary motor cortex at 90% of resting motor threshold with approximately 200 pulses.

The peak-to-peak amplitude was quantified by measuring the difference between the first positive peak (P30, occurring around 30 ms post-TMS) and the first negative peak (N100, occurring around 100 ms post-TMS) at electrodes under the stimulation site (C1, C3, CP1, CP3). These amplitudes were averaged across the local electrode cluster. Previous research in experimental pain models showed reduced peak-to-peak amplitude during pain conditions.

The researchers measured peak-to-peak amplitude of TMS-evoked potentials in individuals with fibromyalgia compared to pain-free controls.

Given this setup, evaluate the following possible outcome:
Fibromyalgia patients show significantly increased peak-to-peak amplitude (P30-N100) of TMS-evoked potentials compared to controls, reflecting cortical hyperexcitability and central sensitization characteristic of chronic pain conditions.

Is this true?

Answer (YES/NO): NO